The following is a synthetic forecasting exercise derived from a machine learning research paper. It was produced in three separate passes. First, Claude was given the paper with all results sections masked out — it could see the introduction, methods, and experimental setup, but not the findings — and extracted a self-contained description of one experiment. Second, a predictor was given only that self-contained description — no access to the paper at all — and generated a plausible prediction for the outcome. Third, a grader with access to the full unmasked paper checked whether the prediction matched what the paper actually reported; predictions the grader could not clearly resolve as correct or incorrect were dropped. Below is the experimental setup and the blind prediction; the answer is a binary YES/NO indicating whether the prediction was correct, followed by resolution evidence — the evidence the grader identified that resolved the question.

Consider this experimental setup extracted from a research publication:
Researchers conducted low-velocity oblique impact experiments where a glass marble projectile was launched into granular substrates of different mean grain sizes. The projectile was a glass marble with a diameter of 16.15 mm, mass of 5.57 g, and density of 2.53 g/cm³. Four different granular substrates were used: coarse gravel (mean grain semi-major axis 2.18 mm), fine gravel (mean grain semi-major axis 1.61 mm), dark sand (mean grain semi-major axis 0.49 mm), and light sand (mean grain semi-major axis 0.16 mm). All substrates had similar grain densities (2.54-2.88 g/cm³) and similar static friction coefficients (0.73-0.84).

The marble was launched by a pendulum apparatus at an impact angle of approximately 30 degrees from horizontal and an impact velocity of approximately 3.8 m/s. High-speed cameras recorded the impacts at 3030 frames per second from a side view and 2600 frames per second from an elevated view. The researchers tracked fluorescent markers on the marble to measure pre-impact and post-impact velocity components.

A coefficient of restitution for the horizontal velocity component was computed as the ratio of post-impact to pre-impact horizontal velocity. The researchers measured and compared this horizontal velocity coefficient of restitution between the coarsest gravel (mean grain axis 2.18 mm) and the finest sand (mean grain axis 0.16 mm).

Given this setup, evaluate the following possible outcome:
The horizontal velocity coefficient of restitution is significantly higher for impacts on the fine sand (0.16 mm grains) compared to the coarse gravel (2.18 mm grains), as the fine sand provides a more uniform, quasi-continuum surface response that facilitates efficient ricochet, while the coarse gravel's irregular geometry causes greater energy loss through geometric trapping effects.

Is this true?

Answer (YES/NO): NO